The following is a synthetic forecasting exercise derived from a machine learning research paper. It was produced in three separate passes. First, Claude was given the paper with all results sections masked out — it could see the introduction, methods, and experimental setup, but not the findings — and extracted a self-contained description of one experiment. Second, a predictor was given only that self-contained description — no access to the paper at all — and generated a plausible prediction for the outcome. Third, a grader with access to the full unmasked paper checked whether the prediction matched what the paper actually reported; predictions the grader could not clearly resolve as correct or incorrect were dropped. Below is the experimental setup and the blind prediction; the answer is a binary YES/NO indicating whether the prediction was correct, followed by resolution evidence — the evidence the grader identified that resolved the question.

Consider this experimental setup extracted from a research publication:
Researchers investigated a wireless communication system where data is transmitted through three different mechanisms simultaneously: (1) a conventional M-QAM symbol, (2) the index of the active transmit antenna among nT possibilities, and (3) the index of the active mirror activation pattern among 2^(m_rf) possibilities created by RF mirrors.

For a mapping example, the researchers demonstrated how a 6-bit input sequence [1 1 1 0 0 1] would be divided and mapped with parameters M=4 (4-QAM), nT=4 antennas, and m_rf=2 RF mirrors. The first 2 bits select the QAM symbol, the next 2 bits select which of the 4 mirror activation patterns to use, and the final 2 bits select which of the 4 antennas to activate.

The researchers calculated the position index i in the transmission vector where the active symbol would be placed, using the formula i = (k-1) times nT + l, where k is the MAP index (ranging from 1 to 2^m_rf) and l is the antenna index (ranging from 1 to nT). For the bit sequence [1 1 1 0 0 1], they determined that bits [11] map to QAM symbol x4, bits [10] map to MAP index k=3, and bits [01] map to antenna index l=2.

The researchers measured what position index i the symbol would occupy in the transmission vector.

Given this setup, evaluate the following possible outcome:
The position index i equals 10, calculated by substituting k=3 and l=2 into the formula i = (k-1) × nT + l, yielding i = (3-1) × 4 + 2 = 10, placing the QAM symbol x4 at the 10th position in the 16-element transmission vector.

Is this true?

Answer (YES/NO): YES